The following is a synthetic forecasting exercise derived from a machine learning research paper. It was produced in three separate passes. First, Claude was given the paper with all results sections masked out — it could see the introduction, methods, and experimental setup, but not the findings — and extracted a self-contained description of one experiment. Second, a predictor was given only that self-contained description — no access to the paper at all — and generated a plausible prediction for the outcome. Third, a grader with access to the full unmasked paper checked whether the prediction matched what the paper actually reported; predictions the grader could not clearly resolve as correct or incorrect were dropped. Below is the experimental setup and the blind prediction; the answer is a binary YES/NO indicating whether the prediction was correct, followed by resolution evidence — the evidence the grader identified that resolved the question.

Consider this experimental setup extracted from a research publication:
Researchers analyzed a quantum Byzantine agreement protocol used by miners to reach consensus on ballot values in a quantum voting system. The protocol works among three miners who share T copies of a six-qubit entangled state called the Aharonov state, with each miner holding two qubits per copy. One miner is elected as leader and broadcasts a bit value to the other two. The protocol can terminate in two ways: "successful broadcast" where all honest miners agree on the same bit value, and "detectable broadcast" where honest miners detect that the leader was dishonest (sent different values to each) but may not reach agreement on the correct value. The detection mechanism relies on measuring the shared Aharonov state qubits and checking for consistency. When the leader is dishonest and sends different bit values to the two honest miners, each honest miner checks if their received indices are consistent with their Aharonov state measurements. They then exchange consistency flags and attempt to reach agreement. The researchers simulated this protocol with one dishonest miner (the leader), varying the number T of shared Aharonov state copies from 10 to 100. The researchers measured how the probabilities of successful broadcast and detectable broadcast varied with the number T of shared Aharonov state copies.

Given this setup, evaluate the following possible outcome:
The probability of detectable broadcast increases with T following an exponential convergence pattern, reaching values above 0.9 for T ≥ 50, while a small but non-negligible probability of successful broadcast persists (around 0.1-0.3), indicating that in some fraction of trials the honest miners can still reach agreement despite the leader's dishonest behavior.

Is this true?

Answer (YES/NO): NO